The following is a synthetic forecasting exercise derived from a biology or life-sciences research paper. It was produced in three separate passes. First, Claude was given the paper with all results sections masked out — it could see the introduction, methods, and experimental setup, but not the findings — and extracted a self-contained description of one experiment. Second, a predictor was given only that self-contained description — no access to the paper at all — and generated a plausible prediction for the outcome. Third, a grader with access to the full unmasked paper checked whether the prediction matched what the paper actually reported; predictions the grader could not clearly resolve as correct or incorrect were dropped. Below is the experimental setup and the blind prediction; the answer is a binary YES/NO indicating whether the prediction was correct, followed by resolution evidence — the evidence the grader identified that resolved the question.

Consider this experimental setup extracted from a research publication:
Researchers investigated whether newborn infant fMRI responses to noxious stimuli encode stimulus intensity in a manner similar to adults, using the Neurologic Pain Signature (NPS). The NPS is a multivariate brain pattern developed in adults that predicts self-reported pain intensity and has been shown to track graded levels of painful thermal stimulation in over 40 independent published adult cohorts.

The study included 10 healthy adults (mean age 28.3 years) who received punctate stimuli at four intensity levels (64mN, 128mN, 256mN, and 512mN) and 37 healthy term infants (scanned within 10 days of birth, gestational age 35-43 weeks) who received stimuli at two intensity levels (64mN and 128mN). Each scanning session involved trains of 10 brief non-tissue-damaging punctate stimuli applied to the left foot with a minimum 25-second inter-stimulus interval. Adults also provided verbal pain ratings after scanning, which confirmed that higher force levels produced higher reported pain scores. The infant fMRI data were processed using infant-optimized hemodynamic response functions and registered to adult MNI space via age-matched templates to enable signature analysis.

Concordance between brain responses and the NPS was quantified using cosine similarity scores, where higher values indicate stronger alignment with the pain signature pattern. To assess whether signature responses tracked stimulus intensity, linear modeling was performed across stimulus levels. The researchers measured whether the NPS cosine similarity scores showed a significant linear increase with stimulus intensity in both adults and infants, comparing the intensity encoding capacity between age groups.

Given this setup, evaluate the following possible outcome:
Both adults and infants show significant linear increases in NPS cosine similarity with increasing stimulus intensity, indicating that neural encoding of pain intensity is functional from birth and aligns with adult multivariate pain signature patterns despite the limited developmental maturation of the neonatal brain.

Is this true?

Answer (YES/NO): NO